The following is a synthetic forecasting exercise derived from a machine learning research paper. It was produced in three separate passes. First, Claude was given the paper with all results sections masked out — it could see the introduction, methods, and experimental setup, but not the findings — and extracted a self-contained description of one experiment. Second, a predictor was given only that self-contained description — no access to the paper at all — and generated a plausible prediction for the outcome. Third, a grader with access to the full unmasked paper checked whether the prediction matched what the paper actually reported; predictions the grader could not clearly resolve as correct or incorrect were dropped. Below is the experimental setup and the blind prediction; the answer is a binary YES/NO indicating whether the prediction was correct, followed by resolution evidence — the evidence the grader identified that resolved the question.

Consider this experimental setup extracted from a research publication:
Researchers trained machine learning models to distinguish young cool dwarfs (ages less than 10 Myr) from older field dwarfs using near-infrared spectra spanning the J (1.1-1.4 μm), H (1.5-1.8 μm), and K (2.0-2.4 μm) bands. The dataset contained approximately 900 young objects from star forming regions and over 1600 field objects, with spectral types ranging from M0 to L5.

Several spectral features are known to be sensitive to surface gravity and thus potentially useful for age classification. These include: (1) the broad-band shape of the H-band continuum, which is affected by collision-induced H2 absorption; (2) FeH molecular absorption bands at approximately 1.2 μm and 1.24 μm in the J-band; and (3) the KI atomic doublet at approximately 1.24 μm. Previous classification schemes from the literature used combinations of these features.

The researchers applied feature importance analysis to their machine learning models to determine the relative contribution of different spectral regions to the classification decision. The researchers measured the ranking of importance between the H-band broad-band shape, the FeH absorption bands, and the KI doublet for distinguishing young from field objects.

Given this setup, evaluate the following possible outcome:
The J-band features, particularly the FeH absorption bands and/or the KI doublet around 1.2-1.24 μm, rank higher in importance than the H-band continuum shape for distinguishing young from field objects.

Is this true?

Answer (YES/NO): NO